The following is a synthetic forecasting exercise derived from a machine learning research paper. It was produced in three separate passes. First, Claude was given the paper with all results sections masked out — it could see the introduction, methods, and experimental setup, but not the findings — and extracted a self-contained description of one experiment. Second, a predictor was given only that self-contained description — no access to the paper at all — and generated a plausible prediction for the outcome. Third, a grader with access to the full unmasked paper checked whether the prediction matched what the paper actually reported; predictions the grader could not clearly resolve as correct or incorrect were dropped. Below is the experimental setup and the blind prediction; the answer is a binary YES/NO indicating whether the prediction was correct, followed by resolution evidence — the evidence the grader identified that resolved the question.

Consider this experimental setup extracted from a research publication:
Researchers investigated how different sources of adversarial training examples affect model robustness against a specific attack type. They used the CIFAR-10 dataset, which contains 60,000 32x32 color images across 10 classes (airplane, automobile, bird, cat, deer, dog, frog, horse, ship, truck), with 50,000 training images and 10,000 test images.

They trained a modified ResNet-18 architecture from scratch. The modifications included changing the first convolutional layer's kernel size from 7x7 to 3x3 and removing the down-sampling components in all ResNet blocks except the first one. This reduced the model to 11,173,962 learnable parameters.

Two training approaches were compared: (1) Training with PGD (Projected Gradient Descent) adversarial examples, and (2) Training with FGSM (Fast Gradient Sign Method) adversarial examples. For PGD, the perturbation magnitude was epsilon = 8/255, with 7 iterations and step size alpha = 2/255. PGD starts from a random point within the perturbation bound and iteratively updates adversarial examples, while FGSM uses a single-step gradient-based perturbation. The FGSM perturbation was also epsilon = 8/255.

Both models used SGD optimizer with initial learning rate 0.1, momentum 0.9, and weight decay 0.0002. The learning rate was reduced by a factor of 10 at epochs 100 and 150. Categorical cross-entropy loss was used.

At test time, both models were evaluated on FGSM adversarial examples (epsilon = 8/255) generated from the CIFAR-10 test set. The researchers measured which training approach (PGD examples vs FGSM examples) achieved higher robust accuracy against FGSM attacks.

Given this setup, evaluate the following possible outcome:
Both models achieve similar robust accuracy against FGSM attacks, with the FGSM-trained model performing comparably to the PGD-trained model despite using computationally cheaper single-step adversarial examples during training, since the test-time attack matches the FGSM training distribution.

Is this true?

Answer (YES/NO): NO